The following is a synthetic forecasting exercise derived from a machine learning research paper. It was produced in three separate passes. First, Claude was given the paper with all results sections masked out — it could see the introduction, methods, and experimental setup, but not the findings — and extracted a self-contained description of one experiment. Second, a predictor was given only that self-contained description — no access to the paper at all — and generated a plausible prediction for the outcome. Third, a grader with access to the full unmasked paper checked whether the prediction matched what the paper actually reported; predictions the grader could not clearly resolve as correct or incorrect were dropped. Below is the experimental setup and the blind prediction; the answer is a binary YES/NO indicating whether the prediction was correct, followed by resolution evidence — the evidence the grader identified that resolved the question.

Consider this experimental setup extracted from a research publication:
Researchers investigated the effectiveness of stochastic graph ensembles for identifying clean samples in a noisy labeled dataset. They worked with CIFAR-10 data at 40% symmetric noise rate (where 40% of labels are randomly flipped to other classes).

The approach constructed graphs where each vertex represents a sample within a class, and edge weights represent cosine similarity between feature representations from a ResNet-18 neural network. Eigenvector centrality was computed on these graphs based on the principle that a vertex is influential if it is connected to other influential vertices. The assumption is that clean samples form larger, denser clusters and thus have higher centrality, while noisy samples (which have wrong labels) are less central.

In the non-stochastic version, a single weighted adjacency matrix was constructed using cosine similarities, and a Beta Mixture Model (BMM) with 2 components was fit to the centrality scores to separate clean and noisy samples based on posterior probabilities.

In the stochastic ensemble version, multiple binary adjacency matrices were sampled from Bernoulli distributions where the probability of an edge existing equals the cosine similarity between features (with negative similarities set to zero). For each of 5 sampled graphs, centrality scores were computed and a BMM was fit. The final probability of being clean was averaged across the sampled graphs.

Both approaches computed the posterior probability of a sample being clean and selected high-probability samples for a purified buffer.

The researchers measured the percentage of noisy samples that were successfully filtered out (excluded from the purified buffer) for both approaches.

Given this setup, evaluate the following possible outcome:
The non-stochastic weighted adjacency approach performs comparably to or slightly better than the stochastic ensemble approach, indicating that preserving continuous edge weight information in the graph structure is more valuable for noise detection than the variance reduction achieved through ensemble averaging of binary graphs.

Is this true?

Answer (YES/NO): NO